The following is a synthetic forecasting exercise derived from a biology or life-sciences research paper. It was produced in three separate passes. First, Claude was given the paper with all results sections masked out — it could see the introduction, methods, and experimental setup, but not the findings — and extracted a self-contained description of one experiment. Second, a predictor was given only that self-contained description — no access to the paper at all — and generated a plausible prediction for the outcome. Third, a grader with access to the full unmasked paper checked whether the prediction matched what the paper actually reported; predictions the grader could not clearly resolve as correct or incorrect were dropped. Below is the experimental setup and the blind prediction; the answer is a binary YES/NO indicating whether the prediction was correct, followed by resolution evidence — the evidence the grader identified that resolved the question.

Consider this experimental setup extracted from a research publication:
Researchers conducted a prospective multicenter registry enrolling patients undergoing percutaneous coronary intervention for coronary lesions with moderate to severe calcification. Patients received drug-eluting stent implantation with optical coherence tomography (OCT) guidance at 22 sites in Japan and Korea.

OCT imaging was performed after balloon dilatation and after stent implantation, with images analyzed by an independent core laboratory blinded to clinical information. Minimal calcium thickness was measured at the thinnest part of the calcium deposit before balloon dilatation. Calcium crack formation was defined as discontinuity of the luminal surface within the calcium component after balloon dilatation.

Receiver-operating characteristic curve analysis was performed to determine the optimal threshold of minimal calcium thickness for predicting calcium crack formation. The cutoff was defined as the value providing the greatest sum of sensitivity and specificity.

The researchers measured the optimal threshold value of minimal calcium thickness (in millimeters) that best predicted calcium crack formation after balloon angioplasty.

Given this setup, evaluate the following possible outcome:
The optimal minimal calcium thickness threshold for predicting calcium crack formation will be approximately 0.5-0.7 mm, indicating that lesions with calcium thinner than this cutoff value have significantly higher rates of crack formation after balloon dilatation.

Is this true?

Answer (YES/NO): YES